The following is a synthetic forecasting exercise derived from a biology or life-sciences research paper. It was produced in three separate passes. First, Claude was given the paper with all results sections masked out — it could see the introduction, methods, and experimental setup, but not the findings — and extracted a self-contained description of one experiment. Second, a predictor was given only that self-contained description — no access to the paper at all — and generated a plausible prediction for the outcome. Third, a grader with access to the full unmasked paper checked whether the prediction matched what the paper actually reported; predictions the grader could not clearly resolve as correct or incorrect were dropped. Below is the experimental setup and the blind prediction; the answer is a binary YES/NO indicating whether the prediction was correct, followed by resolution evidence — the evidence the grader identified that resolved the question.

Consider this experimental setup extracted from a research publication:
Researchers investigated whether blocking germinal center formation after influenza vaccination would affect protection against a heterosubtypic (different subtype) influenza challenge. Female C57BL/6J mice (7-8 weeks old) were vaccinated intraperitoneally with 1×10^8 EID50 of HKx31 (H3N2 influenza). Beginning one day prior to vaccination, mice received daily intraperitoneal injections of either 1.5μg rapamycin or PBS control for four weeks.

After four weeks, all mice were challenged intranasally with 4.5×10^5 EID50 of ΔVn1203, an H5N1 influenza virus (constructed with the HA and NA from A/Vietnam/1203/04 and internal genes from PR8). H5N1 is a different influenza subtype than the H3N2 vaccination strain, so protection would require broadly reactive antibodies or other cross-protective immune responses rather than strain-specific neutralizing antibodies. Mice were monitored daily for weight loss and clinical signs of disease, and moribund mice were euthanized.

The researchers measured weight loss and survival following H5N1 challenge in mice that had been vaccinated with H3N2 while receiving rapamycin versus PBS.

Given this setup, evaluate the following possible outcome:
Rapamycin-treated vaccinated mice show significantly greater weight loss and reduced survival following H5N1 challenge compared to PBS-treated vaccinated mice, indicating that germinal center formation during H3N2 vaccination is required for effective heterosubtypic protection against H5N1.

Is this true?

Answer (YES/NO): NO